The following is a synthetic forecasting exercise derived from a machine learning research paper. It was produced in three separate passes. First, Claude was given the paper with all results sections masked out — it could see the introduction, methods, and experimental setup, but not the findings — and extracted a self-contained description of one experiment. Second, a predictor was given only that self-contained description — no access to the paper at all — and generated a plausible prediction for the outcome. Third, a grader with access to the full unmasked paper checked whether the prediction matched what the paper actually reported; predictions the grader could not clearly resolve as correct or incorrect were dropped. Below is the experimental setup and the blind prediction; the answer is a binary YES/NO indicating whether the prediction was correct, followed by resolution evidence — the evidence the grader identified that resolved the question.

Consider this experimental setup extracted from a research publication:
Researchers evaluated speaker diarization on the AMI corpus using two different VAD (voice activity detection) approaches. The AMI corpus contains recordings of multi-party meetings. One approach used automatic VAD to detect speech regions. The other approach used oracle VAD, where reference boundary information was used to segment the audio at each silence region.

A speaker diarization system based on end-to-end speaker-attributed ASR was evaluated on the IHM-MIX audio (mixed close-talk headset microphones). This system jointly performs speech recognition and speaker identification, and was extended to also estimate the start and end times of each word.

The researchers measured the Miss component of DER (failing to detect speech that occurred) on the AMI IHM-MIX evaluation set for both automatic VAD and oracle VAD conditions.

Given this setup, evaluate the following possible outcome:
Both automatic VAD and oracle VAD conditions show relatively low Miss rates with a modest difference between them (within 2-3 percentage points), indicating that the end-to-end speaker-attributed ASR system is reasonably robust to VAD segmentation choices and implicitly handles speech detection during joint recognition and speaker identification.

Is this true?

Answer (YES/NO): NO